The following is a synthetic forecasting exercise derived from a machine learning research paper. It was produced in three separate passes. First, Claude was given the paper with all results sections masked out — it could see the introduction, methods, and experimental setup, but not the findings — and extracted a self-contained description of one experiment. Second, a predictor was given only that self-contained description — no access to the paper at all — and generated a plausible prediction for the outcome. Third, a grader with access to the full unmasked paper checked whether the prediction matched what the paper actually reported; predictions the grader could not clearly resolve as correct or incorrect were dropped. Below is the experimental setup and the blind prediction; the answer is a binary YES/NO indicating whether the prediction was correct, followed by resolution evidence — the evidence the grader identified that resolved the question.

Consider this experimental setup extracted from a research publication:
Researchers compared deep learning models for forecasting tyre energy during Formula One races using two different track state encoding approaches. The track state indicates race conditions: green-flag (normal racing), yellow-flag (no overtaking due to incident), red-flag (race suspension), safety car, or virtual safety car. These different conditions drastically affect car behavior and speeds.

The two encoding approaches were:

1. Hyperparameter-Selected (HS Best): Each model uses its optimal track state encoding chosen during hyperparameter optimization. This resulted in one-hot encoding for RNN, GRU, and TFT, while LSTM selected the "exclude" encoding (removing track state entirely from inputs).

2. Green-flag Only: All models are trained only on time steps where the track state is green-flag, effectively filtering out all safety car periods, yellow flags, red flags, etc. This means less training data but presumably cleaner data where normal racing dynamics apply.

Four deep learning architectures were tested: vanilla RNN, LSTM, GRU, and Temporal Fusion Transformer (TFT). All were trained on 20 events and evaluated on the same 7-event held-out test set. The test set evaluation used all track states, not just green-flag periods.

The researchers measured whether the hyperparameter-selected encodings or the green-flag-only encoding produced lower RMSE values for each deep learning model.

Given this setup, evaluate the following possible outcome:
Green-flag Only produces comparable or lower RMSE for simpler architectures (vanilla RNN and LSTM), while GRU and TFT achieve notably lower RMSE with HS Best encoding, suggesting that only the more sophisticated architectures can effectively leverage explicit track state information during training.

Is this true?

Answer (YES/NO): NO